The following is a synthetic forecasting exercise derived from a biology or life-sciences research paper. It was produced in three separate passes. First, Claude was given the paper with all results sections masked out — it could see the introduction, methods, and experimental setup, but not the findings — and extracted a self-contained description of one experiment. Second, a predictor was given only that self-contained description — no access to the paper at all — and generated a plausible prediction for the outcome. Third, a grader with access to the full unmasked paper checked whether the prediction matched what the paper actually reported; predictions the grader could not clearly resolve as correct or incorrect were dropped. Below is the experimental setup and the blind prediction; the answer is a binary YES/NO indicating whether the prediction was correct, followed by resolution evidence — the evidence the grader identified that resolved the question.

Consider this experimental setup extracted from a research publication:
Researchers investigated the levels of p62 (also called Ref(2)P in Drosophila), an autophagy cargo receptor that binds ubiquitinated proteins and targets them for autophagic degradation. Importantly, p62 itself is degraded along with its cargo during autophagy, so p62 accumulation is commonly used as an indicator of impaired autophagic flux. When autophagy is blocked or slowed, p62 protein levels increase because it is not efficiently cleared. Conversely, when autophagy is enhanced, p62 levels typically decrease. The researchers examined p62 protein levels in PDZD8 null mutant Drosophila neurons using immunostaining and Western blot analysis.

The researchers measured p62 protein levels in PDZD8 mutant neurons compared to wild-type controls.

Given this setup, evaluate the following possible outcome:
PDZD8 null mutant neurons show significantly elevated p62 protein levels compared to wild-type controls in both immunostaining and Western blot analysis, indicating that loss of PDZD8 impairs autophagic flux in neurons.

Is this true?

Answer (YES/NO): NO